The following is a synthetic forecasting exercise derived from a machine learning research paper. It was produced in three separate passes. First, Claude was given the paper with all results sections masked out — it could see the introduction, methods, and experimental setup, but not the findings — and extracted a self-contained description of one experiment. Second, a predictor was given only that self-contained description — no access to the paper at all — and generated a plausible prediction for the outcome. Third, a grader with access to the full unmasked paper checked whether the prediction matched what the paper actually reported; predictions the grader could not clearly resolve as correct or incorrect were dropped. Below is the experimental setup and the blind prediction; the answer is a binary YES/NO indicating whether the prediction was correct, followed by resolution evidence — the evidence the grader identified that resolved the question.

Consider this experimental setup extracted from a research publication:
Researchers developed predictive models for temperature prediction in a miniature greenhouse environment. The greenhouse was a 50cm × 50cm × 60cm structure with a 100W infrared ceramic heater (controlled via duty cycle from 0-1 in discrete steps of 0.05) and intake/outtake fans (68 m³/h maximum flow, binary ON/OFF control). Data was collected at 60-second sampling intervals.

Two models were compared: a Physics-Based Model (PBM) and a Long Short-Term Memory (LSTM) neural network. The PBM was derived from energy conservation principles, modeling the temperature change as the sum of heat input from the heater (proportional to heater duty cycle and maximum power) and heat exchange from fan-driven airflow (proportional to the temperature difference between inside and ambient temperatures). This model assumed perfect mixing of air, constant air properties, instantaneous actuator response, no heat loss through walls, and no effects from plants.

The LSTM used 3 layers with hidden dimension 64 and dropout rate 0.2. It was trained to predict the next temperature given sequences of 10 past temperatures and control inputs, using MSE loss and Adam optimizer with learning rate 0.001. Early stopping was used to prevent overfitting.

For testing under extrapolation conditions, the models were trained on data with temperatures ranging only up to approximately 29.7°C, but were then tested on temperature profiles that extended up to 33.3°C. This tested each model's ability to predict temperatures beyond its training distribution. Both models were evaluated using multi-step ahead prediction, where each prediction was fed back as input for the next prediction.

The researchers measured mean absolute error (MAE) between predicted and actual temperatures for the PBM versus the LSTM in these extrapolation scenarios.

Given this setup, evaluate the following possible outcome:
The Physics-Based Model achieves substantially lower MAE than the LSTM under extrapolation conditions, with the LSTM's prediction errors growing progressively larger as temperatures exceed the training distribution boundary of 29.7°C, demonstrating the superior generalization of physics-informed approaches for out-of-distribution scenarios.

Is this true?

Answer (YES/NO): NO